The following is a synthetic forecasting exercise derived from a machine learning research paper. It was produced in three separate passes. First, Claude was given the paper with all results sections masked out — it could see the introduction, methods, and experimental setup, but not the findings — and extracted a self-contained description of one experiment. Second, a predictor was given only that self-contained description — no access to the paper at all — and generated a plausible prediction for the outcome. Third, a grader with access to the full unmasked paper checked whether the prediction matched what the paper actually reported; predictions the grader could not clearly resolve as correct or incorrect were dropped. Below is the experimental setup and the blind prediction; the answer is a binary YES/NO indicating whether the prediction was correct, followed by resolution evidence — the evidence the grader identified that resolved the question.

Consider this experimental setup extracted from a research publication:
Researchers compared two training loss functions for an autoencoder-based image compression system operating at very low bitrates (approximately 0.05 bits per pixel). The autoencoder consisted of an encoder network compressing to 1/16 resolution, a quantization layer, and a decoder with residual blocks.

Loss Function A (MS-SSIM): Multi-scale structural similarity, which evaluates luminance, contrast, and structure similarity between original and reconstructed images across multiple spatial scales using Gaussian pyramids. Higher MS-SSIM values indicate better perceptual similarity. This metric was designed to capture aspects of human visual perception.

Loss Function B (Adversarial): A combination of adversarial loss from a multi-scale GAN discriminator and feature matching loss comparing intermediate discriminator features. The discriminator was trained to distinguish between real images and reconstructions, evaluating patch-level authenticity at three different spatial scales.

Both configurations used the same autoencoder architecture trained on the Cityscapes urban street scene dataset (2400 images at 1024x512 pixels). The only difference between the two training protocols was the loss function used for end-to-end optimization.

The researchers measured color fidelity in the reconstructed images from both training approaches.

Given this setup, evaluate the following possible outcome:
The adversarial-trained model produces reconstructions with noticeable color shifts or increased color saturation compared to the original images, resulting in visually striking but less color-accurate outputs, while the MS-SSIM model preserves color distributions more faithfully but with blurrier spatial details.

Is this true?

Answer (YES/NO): NO